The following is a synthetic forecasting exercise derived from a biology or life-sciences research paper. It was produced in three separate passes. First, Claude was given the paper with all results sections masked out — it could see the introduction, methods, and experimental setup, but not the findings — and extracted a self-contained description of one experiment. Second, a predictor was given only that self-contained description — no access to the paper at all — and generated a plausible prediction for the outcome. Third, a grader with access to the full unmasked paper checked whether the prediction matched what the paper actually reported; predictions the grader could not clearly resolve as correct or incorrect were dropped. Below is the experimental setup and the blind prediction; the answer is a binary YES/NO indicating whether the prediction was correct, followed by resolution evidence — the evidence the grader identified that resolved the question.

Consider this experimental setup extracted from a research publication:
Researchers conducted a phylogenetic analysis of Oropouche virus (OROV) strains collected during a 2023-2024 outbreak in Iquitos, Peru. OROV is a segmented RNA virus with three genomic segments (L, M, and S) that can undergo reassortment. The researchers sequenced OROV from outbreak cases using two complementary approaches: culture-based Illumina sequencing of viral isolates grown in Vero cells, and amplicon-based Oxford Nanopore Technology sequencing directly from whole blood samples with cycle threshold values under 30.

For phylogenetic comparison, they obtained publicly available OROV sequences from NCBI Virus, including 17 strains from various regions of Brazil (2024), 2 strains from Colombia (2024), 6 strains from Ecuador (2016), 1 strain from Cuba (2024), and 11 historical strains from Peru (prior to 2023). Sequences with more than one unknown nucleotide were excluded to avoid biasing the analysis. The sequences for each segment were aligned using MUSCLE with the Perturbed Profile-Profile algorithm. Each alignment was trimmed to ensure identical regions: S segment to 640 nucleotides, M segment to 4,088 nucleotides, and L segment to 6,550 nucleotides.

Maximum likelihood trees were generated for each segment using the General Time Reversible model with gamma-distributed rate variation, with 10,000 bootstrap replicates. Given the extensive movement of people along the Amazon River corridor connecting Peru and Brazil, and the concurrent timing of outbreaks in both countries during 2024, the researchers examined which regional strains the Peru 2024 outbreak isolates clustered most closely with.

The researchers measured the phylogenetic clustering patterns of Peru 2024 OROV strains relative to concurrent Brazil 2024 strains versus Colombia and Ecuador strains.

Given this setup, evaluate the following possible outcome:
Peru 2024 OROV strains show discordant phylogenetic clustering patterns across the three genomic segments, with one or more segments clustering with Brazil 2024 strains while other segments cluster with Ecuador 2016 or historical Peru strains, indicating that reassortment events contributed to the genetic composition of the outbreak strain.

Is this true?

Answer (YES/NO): NO